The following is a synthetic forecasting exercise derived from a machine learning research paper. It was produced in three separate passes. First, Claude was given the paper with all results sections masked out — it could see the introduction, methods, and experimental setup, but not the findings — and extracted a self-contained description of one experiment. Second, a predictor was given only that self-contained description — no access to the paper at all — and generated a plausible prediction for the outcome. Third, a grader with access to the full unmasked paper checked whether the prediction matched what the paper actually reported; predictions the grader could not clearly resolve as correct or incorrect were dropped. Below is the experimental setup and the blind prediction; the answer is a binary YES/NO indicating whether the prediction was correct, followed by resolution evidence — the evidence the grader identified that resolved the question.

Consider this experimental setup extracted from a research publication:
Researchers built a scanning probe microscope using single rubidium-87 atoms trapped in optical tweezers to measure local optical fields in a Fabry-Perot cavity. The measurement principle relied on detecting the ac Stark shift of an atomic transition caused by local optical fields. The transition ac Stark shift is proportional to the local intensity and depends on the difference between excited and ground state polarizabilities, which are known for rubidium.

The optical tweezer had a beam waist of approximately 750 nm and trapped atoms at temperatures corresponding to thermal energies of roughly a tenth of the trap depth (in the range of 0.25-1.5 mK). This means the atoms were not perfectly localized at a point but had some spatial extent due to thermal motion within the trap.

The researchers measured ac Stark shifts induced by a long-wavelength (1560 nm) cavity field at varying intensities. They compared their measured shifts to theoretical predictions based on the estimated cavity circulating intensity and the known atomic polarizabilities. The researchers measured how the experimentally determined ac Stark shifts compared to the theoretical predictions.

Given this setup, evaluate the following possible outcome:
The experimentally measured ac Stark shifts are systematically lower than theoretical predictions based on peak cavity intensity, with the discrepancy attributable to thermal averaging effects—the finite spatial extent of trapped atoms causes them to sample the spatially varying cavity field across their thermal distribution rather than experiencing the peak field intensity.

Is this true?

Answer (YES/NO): YES